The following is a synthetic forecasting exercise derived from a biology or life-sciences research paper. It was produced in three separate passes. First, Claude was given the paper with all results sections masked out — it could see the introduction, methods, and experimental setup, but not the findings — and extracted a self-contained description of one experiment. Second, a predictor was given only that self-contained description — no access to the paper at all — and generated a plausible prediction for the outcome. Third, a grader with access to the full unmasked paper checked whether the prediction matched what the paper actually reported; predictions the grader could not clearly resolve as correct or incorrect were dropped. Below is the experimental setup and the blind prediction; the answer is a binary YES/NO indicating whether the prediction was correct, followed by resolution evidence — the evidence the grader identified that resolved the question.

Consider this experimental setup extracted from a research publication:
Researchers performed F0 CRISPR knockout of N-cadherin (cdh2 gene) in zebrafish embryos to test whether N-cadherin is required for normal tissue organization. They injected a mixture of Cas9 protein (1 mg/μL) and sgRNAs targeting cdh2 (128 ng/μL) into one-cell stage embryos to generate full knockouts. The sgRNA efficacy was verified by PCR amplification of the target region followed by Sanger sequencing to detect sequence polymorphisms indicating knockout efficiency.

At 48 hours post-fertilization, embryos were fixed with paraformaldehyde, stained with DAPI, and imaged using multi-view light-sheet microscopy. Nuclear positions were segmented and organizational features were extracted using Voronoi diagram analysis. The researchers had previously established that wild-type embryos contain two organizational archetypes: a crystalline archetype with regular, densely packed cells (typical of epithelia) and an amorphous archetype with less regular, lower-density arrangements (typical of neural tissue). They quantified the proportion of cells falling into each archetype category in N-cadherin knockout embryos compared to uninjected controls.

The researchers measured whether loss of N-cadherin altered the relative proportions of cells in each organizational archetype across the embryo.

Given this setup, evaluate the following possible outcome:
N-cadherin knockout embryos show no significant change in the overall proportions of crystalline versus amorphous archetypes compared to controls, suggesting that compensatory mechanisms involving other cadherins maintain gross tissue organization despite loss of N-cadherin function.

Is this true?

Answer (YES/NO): NO